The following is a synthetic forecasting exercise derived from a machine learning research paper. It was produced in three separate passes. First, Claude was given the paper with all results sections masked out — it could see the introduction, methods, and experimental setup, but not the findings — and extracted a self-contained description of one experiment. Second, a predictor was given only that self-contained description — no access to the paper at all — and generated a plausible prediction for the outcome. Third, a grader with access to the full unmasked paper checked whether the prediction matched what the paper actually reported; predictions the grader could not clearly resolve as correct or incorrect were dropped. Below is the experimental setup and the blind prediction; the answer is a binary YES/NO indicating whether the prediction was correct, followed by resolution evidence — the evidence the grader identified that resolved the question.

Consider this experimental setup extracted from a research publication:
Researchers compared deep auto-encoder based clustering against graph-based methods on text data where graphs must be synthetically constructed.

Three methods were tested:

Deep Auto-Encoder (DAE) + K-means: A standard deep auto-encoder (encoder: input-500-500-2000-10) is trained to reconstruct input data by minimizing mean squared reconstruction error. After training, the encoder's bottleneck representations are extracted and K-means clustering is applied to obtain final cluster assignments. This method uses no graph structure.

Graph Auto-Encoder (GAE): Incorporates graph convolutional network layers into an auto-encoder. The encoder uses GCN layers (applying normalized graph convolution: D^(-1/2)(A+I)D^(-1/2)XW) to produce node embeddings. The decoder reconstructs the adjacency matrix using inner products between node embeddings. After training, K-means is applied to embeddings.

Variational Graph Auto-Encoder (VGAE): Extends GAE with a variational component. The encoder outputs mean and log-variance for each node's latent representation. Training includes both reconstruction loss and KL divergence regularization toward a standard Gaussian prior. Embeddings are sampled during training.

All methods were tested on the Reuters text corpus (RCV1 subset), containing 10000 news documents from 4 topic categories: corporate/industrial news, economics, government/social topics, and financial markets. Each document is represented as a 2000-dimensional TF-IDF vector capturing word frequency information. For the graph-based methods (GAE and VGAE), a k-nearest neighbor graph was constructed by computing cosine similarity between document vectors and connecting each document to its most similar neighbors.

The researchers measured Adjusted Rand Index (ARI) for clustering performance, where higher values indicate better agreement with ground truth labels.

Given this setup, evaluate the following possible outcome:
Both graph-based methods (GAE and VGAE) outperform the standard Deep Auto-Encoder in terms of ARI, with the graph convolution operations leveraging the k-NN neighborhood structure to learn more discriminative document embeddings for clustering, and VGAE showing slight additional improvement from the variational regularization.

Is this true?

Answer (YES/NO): NO